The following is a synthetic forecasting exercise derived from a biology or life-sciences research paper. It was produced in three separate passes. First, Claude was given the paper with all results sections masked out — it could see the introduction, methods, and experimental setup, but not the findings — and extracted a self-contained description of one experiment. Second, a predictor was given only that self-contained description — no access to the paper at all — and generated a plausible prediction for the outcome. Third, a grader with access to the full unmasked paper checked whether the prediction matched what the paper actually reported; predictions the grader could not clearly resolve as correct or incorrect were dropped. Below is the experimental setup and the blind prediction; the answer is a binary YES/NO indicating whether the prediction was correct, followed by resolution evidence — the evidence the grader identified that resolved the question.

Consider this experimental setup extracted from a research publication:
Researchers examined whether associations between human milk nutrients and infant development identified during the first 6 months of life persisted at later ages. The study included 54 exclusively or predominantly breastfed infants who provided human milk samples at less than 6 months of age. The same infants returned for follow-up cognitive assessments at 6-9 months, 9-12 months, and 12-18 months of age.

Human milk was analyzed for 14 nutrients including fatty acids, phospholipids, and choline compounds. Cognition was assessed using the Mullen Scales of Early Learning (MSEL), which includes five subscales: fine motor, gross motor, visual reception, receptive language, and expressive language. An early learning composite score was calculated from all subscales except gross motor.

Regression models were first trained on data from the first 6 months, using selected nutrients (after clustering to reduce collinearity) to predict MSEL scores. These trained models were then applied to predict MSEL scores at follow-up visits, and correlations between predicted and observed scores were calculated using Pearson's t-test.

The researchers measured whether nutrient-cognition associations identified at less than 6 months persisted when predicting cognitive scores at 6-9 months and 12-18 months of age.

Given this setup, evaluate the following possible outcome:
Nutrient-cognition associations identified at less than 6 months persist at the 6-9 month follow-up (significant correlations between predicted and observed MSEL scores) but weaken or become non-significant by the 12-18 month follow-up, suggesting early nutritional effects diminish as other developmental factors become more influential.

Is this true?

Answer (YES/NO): NO